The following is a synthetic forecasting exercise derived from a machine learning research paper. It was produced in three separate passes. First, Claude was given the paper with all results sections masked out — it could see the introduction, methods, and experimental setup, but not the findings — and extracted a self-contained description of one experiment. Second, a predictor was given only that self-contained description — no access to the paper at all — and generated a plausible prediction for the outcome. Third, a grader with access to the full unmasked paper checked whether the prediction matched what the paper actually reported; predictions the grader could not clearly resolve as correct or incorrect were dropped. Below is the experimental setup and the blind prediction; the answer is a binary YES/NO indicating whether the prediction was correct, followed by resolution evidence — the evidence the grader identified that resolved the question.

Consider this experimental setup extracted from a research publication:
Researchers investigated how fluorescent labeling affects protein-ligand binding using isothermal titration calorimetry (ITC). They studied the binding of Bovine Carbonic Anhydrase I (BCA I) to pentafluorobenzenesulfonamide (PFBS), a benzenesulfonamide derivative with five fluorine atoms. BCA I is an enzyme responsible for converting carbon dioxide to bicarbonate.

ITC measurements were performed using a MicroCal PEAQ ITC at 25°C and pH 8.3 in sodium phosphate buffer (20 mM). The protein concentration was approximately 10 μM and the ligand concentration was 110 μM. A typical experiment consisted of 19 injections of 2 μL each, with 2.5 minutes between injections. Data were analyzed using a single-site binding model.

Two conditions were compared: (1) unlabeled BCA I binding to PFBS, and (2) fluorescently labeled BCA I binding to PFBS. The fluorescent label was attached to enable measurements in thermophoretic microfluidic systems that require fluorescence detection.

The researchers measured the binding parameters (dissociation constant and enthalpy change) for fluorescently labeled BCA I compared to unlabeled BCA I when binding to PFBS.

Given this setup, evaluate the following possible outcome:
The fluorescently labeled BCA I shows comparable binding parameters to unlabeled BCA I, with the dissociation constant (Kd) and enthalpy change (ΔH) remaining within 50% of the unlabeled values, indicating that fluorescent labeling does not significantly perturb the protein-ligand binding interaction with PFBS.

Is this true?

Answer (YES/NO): NO